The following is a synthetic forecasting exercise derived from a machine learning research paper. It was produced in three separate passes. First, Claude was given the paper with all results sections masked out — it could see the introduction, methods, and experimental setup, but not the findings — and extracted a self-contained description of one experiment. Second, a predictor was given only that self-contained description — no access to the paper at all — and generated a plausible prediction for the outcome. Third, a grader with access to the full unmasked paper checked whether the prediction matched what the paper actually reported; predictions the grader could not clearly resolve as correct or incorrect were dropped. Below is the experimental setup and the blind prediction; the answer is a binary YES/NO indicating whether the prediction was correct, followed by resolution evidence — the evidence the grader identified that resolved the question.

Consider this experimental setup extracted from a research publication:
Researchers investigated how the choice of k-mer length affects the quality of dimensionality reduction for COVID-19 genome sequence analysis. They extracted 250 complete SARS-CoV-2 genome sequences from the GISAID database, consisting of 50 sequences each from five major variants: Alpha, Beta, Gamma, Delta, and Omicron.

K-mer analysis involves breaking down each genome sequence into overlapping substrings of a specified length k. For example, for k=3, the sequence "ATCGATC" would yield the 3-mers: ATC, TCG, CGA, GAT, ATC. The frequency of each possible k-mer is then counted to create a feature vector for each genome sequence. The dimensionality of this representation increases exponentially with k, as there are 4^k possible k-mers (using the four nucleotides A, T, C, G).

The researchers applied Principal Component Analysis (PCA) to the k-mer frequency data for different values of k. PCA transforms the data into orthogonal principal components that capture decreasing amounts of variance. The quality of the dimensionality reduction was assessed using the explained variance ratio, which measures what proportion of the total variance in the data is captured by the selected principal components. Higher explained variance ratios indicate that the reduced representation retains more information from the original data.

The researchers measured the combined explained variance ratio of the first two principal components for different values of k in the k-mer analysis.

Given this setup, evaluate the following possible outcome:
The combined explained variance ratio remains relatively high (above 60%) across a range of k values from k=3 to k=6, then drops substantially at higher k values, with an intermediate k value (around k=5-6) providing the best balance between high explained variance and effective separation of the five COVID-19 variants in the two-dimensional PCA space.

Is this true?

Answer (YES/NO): NO